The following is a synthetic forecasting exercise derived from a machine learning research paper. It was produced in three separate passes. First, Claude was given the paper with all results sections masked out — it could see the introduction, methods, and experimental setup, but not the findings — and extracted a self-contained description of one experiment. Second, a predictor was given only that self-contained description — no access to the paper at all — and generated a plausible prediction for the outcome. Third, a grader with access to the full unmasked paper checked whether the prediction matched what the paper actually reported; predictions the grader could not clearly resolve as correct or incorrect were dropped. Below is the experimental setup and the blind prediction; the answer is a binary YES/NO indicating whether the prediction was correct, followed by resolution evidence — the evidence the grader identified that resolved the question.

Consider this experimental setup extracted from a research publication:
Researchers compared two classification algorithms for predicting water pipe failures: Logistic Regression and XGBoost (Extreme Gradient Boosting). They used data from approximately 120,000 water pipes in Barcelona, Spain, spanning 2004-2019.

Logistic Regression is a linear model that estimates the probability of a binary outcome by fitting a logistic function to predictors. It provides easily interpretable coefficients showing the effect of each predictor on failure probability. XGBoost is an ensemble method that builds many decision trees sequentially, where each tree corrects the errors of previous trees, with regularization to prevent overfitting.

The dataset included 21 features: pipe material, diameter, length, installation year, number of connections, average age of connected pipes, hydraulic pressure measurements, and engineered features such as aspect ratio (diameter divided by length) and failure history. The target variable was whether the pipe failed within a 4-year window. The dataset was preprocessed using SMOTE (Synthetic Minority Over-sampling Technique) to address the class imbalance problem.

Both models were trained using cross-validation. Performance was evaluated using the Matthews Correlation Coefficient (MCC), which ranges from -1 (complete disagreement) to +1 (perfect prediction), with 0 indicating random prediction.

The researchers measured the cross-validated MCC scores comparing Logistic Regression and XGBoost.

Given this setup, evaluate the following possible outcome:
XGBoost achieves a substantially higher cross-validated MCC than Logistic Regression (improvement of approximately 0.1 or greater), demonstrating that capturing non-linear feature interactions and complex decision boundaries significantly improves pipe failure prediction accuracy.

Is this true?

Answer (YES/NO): NO